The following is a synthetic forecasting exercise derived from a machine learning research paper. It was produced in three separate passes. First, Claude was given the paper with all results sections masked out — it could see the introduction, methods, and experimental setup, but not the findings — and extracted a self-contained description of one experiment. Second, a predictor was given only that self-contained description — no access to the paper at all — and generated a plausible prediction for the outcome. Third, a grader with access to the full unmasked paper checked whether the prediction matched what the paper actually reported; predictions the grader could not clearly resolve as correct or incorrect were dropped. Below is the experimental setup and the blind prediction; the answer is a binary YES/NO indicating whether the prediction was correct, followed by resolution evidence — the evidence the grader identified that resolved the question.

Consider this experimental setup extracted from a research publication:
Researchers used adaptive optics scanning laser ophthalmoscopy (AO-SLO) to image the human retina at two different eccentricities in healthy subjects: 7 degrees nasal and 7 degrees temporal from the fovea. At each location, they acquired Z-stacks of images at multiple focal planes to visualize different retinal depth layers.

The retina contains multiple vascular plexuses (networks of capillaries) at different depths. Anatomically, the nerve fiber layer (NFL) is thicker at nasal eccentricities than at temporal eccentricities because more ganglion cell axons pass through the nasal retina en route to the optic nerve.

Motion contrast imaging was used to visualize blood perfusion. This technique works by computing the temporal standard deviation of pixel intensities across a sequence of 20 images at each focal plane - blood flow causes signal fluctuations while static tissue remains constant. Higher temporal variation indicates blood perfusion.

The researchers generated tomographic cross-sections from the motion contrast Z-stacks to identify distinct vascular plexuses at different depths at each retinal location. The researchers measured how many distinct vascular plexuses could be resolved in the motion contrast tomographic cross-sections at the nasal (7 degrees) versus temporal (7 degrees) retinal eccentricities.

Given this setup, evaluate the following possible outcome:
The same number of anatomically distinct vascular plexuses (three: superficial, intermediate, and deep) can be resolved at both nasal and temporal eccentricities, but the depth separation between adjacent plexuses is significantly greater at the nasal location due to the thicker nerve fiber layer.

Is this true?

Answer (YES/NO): NO